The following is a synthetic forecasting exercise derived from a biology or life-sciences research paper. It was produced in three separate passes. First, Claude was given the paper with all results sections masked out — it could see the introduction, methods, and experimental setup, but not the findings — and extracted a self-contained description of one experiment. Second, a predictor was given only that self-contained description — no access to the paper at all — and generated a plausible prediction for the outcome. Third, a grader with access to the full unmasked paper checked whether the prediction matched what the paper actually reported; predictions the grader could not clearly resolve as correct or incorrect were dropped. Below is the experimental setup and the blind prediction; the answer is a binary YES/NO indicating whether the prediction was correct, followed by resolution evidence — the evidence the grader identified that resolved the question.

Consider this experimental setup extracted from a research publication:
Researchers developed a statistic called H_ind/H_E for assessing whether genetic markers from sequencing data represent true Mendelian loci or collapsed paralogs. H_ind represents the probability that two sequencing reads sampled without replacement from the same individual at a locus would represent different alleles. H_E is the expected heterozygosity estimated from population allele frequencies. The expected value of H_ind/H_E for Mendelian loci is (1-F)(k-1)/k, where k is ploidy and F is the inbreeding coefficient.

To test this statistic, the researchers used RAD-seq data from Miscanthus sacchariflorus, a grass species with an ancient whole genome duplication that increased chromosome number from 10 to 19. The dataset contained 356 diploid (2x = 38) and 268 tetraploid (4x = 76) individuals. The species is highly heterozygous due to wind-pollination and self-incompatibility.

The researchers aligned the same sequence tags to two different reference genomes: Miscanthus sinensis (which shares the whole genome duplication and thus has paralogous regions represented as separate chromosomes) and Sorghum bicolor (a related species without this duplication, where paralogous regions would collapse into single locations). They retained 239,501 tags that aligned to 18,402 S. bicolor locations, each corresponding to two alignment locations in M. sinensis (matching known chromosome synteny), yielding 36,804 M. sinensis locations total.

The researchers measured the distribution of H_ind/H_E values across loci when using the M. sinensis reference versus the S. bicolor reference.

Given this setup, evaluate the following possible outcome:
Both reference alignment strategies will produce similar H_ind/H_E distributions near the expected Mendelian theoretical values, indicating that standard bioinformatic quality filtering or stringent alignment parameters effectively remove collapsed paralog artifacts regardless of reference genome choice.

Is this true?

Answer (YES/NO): NO